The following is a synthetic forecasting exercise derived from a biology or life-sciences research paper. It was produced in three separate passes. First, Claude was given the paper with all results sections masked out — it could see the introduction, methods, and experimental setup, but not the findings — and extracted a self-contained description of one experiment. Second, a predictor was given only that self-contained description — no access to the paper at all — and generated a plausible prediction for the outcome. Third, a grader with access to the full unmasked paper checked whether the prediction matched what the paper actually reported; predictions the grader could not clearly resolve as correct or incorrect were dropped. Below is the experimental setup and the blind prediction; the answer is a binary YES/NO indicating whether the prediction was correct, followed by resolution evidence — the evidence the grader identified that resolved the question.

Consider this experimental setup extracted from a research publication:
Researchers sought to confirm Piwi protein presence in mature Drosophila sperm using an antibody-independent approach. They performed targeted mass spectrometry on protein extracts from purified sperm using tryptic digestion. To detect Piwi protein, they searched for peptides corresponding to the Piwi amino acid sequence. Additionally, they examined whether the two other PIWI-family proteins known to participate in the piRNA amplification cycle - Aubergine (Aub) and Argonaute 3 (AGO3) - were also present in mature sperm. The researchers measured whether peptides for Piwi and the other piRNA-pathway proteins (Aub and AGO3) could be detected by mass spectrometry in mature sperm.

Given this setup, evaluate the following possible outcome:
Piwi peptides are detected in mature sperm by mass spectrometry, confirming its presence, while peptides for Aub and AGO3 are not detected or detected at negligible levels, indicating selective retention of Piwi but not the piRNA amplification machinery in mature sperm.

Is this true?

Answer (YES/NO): NO